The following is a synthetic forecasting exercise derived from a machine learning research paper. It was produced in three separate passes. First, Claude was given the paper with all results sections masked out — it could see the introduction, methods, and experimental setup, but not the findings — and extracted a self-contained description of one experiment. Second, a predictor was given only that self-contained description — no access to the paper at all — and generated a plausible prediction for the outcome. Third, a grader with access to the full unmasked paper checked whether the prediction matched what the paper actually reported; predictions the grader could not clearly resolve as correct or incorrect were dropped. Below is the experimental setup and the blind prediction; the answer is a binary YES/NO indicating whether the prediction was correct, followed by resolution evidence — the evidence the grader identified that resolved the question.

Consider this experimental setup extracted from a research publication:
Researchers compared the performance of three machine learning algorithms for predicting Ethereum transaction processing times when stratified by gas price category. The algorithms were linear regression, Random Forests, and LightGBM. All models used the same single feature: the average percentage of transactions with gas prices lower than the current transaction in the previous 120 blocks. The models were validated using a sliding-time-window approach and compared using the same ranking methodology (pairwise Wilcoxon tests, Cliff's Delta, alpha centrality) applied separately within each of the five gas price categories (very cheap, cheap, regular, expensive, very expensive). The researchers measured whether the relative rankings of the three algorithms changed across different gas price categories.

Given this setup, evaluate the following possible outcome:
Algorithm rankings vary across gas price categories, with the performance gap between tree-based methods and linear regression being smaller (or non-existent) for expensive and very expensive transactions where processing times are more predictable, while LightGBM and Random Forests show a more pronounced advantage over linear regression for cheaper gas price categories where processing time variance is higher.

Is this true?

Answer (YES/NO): NO